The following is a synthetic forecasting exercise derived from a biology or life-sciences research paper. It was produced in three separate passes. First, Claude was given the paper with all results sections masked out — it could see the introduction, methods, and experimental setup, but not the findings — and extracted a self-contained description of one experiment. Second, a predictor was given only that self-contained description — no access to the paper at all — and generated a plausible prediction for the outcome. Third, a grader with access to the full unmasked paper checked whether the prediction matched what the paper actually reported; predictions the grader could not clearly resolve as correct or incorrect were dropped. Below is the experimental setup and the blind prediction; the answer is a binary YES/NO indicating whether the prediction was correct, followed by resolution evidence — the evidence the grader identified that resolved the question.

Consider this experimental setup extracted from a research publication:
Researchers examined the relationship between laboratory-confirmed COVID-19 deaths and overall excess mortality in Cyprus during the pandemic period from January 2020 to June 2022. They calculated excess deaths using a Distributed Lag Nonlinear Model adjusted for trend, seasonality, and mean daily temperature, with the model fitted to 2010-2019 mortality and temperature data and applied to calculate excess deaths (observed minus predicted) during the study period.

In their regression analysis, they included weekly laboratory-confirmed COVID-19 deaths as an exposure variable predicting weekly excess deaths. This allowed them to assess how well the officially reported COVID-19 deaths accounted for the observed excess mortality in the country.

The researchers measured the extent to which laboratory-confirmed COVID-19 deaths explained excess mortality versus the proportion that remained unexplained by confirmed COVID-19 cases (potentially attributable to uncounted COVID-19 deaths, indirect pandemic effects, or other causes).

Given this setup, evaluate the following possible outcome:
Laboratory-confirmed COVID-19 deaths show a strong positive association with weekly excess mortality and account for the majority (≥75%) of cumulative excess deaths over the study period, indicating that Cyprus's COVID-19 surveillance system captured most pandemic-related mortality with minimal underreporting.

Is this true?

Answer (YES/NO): YES